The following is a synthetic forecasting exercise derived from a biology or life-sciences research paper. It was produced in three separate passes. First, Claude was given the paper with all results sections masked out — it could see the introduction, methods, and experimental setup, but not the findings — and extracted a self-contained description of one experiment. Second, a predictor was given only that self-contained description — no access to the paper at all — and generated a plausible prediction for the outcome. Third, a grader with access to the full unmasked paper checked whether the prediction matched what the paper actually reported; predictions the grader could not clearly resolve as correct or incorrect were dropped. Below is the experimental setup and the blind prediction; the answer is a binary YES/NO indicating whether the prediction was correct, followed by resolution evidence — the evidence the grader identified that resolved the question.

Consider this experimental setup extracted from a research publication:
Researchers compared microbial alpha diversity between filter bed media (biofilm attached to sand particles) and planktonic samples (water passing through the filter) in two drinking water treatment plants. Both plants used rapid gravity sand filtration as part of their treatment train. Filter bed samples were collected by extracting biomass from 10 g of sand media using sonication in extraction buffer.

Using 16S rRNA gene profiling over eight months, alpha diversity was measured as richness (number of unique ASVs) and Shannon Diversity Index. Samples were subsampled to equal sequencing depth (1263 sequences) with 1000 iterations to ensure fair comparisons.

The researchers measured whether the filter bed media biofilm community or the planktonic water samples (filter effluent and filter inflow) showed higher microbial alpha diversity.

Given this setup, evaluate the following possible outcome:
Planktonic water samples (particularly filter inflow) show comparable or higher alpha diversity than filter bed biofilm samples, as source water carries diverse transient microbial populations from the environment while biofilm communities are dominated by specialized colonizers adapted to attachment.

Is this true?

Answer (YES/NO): NO